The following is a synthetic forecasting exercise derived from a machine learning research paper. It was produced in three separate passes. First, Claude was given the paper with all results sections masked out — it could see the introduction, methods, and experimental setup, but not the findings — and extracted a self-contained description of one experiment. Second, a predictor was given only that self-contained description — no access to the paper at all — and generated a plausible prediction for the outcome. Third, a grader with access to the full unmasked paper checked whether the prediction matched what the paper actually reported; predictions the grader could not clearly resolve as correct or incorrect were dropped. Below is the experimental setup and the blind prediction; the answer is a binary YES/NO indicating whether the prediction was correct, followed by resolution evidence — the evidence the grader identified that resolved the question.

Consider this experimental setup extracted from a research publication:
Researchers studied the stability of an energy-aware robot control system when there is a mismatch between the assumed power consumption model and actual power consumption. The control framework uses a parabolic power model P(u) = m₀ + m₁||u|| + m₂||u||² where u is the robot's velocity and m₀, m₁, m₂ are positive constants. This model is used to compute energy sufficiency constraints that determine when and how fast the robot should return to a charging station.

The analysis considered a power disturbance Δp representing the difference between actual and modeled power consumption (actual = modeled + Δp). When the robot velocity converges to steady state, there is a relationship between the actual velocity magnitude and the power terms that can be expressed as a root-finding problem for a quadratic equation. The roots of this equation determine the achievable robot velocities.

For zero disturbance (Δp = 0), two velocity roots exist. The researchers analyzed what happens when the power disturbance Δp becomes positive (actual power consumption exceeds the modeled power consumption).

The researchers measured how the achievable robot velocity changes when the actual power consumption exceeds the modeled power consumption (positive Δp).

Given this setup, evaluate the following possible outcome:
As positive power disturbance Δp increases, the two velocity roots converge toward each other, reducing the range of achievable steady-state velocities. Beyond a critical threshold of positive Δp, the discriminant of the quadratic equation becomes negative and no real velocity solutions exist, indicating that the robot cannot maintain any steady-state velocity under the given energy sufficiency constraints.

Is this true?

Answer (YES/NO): YES